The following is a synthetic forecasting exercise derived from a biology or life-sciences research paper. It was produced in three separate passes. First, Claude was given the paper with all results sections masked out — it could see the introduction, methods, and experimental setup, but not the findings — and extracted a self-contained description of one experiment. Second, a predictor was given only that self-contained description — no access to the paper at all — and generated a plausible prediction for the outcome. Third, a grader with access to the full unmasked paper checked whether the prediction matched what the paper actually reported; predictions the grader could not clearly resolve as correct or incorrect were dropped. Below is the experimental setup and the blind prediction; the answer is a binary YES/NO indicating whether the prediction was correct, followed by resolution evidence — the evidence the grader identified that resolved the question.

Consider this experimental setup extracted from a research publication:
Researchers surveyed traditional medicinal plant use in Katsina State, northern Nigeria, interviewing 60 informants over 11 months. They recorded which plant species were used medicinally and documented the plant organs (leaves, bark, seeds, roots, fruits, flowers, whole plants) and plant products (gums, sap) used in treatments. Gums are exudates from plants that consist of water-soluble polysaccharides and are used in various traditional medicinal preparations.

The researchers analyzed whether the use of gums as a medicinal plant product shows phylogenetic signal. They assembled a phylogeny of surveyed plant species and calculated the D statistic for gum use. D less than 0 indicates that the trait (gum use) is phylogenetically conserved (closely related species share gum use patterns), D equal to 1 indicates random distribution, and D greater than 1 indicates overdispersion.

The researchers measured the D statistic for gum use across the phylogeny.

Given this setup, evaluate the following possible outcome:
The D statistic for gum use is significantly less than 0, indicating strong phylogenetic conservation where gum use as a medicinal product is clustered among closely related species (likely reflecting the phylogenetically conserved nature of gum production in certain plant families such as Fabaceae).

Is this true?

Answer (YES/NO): NO